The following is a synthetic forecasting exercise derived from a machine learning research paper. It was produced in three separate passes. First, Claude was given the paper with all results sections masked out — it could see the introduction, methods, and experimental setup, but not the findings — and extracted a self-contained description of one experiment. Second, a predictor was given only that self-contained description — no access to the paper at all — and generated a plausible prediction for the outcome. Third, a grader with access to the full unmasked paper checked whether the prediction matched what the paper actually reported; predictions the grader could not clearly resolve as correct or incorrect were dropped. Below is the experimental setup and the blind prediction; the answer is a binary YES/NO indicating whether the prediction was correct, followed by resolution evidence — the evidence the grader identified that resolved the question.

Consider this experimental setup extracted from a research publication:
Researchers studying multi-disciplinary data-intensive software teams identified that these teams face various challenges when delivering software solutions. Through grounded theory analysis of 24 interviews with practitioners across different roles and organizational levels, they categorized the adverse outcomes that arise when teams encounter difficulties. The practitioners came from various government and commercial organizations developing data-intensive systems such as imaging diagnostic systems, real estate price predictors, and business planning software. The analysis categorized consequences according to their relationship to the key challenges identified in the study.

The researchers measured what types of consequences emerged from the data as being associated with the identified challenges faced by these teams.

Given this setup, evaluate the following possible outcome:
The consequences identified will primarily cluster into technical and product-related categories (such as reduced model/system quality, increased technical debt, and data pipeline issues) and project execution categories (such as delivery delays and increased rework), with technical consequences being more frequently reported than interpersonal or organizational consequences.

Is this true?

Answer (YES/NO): YES